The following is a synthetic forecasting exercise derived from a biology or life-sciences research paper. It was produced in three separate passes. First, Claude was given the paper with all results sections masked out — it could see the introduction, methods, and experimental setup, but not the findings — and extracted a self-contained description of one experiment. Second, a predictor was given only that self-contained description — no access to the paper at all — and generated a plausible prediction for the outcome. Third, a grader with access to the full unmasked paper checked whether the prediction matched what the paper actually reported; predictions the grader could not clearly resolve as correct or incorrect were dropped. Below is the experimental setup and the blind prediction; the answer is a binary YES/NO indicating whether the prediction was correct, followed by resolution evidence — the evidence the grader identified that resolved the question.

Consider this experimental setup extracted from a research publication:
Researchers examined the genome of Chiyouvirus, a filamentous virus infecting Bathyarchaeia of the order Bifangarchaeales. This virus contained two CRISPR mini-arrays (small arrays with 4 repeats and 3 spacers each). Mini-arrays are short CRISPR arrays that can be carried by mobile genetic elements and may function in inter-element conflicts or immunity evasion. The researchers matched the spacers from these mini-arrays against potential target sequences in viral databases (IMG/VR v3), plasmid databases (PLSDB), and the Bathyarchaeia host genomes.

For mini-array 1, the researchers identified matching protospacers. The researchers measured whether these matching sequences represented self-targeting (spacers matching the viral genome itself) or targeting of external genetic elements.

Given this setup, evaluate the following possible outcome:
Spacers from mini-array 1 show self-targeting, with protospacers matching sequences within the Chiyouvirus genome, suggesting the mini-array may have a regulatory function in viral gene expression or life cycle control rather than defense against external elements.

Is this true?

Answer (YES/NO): NO